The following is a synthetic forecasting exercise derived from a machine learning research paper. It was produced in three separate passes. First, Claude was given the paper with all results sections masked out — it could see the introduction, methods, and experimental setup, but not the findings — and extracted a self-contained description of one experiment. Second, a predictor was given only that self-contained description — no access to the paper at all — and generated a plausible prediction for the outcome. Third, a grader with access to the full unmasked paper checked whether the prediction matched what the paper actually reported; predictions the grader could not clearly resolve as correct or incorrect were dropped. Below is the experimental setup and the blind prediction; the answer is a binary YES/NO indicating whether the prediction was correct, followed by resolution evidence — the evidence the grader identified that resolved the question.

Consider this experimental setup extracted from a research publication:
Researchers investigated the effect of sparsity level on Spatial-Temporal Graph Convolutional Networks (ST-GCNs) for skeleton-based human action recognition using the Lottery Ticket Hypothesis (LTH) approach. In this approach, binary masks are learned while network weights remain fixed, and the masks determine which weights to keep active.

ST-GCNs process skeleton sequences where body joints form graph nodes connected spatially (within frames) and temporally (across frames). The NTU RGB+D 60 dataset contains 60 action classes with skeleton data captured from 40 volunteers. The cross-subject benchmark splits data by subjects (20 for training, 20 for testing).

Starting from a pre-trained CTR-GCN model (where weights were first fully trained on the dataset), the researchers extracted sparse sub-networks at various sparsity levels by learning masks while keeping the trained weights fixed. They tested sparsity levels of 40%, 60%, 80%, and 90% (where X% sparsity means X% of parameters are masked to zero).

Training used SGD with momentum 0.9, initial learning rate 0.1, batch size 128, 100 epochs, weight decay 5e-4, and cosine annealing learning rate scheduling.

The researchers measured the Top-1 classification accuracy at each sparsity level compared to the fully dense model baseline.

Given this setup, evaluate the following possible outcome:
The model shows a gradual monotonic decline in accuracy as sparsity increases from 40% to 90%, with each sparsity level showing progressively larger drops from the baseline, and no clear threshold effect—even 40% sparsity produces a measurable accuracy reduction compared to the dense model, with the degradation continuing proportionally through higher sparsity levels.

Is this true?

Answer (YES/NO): NO